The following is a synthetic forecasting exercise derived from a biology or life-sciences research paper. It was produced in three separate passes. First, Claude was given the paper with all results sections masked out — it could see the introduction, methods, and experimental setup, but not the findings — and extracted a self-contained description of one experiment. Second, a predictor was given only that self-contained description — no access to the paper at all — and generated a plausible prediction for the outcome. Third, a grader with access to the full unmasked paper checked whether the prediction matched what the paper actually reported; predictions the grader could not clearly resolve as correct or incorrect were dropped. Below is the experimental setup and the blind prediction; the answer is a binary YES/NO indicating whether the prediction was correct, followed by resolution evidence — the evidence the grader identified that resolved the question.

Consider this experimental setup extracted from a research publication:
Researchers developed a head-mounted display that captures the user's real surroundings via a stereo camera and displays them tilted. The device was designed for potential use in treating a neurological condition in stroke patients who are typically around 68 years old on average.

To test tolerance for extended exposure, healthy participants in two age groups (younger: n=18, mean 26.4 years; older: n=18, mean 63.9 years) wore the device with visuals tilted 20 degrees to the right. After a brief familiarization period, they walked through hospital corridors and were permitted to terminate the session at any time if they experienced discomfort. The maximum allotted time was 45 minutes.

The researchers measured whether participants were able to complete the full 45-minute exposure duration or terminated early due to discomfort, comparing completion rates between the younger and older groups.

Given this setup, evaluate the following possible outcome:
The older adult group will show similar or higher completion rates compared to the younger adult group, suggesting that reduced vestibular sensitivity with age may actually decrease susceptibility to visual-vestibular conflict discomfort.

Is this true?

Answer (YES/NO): YES